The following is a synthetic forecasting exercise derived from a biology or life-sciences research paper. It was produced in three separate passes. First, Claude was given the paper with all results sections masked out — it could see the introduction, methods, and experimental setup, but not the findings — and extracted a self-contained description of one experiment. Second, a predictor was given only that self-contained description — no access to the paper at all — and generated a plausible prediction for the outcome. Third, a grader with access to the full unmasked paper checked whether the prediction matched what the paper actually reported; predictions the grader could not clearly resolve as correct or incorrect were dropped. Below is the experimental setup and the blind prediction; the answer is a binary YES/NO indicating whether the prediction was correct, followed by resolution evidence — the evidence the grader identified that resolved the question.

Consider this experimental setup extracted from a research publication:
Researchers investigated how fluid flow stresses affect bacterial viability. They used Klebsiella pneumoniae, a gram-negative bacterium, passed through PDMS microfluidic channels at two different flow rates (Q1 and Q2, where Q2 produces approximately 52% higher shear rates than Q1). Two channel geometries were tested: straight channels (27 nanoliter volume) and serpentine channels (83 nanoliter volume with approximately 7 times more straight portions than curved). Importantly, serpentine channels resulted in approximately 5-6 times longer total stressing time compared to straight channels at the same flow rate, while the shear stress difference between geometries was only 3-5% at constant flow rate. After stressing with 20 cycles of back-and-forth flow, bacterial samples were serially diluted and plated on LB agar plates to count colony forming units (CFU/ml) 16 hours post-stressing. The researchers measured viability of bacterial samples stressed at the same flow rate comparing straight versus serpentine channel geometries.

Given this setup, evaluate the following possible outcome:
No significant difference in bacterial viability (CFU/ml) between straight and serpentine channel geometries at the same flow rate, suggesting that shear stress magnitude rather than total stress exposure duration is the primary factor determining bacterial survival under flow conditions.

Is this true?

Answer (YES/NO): NO